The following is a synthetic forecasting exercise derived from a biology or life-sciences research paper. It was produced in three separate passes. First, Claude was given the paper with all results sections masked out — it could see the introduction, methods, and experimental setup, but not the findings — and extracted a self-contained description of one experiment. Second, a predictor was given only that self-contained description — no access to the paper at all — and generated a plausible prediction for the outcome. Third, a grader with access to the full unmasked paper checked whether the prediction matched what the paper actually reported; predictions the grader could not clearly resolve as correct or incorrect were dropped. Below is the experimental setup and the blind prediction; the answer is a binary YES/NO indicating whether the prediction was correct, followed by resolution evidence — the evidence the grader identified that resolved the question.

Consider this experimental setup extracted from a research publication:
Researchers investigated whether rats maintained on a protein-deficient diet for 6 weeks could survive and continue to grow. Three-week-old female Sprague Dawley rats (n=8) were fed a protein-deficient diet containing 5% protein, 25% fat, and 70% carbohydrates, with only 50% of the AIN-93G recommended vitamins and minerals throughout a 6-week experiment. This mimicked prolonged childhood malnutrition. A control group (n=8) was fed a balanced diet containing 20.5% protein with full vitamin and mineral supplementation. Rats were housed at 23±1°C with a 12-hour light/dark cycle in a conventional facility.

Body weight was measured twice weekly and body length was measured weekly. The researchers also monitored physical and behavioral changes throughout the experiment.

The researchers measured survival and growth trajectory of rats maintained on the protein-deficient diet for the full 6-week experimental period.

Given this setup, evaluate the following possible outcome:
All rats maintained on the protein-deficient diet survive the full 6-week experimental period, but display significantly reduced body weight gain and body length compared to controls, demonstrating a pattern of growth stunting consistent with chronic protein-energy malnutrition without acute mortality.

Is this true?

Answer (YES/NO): YES